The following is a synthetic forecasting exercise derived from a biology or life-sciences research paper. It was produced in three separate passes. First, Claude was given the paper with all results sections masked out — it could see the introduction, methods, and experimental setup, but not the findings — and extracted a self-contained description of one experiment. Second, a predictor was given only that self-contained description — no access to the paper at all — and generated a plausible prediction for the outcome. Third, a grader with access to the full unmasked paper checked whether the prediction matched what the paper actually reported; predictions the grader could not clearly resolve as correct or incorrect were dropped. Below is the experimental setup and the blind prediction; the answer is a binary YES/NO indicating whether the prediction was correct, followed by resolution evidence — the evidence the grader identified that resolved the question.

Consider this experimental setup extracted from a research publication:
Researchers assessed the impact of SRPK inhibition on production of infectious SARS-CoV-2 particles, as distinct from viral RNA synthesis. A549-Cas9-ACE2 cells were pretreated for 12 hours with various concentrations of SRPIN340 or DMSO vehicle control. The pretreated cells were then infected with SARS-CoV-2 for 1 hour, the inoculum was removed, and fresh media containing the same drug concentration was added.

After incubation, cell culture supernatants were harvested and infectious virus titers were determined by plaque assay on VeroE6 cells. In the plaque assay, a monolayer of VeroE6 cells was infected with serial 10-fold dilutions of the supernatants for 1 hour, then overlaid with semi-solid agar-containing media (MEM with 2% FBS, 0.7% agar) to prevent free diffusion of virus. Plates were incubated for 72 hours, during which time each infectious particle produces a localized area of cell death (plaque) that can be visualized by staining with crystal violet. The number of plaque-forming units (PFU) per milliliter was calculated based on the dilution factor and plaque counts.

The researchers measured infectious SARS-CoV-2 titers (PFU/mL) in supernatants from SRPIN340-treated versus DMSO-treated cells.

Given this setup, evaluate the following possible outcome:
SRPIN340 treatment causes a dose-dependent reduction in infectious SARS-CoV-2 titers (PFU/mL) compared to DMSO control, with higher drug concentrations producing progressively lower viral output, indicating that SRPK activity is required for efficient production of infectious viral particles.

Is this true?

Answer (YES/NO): NO